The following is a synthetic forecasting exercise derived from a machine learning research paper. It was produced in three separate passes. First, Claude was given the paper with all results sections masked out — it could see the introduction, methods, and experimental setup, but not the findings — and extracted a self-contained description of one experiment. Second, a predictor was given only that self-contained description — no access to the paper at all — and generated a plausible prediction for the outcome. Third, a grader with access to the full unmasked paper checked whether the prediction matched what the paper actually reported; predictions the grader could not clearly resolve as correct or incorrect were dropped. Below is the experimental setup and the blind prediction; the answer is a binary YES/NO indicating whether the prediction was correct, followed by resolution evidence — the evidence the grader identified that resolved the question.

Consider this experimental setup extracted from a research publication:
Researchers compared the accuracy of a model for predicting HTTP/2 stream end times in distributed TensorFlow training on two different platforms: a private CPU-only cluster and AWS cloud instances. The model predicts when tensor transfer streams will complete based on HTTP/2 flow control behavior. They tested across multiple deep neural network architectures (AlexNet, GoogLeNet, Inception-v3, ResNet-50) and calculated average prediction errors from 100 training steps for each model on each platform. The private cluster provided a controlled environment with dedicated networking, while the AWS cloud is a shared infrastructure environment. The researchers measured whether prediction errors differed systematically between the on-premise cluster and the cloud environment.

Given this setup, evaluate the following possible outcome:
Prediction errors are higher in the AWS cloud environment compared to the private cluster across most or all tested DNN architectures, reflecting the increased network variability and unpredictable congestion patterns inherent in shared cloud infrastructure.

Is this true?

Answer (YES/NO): YES